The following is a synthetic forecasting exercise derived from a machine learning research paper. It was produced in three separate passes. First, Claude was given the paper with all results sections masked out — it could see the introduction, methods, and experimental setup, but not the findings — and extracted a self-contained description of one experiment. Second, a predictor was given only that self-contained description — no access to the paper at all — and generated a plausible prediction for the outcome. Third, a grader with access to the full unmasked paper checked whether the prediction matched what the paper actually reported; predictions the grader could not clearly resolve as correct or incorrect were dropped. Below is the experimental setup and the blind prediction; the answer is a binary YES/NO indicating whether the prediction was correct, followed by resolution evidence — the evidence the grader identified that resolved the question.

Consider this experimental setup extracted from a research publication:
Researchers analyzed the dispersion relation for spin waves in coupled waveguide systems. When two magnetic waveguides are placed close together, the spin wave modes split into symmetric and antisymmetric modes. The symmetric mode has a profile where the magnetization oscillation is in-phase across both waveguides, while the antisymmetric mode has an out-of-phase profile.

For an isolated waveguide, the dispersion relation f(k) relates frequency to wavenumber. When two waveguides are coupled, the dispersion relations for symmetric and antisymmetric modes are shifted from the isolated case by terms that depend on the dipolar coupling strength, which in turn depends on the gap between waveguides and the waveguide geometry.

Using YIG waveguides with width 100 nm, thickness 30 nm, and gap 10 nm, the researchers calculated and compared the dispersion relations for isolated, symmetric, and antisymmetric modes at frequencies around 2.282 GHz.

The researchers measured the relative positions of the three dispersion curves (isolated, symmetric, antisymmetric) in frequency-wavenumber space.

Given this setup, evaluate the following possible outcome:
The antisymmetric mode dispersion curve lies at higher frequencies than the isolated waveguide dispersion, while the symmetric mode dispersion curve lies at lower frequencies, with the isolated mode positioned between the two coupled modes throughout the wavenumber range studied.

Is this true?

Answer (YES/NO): NO